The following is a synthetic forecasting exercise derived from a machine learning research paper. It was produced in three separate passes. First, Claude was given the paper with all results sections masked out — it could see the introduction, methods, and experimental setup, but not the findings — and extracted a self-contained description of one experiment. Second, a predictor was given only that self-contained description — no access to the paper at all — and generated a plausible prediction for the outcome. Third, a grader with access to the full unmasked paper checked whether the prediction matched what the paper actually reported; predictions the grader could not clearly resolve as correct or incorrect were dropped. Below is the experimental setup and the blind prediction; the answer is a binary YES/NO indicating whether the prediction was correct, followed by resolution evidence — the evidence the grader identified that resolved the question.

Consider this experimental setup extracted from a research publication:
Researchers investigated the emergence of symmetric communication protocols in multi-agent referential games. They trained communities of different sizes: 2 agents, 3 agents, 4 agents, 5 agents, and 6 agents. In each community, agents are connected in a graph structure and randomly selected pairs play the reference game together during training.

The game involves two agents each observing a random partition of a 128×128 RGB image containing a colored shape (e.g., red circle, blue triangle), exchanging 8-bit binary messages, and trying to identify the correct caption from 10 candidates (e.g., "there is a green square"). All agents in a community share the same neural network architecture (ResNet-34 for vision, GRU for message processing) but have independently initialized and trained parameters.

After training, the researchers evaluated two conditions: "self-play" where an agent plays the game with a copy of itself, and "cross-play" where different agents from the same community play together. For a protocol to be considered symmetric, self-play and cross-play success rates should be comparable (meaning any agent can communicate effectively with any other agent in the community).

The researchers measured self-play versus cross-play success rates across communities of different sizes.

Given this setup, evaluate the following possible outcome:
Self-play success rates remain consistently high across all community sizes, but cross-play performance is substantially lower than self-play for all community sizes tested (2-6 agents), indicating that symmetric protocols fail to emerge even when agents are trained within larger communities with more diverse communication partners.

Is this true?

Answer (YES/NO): NO